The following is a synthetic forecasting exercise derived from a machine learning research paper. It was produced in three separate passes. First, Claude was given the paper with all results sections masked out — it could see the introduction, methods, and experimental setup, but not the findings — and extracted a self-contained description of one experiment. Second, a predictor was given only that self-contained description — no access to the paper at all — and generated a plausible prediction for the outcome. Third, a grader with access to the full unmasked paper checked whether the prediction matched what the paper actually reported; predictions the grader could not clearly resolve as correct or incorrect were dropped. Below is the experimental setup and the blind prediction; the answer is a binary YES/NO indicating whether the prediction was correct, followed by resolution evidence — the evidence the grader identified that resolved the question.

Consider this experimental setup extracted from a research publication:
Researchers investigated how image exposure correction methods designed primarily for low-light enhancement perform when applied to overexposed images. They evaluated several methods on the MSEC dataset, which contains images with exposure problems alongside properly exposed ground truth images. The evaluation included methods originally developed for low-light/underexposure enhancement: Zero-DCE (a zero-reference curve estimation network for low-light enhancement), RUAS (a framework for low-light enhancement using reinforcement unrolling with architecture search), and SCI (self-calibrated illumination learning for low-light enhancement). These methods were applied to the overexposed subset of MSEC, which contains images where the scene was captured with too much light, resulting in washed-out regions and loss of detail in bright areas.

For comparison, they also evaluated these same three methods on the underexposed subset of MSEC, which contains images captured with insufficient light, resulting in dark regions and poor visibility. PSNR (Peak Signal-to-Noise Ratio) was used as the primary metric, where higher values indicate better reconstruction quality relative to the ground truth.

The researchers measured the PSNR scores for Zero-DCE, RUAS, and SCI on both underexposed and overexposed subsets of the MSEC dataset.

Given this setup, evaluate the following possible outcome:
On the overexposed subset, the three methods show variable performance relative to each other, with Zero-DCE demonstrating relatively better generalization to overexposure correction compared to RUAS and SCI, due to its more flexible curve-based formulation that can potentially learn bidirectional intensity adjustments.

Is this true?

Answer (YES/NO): YES